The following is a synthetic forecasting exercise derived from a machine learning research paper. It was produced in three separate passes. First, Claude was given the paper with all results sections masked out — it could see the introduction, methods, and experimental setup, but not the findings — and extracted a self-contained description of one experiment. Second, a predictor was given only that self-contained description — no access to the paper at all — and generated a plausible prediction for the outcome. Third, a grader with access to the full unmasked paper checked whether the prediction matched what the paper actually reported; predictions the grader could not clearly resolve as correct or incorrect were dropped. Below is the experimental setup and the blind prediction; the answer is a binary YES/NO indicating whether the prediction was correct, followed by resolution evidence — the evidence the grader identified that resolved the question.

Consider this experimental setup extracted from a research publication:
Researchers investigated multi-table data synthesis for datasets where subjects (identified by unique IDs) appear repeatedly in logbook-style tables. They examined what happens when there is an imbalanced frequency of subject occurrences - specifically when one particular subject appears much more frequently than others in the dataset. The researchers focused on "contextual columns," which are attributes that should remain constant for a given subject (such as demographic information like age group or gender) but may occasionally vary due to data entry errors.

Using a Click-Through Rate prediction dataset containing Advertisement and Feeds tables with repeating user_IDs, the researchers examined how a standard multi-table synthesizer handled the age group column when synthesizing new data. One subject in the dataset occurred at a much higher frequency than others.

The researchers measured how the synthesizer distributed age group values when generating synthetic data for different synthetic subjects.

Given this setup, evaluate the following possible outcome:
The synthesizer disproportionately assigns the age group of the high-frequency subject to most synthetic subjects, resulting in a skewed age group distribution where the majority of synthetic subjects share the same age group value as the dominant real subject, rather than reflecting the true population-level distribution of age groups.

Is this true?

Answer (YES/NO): YES